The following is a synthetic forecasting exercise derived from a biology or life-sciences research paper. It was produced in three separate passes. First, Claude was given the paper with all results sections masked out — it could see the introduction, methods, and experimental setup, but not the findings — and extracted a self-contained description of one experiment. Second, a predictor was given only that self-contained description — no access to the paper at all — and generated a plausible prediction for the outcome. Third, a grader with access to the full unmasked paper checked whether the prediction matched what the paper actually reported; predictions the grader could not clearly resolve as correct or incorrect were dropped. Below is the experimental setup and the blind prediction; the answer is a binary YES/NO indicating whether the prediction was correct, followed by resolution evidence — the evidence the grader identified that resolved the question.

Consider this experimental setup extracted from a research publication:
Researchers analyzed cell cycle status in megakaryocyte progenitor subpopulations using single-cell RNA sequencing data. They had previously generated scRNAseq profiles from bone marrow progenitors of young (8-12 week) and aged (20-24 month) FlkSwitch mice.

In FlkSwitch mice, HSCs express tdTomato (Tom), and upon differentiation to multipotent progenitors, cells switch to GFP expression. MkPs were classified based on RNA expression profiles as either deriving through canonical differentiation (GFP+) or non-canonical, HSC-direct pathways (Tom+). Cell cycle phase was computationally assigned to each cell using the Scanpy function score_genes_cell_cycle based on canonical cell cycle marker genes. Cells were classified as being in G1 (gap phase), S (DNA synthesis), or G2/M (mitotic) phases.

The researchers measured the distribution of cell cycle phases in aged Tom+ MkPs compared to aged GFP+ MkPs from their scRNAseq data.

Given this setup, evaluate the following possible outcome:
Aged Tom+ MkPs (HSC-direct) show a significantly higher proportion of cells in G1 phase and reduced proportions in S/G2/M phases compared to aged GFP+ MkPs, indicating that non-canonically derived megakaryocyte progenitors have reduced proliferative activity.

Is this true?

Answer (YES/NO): NO